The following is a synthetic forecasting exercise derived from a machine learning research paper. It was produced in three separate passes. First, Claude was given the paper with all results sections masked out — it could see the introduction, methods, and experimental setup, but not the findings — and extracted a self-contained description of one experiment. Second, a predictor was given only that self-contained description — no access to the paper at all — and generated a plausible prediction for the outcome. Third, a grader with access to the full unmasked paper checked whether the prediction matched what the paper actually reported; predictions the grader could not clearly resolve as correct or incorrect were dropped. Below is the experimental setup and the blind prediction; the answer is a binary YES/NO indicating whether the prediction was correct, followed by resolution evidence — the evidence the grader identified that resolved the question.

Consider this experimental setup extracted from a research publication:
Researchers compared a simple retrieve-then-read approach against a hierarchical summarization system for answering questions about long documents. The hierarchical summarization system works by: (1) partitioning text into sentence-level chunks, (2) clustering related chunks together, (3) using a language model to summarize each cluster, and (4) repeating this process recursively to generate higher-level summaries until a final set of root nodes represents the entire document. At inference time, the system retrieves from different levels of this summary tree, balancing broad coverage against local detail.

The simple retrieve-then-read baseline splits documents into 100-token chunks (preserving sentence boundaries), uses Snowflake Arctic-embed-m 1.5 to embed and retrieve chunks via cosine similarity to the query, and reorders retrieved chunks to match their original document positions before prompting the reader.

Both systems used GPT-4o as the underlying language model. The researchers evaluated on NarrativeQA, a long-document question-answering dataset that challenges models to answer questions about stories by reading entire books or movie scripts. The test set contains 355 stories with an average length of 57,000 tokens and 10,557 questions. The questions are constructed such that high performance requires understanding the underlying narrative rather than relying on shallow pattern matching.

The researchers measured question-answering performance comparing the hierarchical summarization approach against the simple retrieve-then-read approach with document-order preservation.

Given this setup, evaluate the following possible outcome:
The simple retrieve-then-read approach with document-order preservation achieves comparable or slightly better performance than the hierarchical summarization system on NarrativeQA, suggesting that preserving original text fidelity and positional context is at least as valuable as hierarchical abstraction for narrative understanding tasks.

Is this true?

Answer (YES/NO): YES